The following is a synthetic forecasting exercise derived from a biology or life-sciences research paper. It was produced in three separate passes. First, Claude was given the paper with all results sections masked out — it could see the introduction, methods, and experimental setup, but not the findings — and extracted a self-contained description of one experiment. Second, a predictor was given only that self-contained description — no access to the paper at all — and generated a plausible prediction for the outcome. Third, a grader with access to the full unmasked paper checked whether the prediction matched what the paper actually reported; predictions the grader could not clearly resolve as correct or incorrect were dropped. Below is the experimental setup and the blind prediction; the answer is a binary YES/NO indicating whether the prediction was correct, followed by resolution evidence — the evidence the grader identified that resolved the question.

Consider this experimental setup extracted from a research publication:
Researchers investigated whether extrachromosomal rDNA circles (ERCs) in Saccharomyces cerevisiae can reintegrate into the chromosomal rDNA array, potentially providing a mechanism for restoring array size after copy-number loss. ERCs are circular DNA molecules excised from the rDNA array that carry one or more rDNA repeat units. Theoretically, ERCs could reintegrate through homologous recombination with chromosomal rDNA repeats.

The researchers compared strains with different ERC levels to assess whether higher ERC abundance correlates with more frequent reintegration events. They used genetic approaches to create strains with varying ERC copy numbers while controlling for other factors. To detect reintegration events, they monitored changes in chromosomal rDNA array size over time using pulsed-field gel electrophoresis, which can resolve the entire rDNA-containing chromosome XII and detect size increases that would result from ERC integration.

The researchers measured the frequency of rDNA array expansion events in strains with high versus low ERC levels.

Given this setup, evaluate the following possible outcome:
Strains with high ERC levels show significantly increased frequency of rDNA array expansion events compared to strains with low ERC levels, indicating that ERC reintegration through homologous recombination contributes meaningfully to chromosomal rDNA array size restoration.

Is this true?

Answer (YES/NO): YES